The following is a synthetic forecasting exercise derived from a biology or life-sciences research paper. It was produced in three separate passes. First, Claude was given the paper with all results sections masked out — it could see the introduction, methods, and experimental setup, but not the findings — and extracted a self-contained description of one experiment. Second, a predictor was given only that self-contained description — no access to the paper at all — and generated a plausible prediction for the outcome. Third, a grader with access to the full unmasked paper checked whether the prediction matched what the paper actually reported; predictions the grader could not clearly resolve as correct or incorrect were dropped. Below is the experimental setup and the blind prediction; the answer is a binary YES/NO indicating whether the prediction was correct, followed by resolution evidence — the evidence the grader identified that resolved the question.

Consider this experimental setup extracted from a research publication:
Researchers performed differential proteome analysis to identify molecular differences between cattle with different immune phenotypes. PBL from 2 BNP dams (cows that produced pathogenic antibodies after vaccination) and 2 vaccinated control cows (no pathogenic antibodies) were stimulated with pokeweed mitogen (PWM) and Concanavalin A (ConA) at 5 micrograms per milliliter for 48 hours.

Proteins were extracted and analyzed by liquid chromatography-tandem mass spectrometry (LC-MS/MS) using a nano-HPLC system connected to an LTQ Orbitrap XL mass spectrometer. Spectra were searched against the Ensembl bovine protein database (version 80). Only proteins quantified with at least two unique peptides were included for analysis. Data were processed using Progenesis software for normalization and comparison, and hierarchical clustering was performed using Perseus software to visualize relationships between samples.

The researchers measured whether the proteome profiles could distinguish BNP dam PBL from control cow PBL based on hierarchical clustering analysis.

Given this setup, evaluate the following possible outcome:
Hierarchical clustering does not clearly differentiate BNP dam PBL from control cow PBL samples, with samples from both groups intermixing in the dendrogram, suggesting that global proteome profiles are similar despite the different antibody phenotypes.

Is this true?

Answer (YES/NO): NO